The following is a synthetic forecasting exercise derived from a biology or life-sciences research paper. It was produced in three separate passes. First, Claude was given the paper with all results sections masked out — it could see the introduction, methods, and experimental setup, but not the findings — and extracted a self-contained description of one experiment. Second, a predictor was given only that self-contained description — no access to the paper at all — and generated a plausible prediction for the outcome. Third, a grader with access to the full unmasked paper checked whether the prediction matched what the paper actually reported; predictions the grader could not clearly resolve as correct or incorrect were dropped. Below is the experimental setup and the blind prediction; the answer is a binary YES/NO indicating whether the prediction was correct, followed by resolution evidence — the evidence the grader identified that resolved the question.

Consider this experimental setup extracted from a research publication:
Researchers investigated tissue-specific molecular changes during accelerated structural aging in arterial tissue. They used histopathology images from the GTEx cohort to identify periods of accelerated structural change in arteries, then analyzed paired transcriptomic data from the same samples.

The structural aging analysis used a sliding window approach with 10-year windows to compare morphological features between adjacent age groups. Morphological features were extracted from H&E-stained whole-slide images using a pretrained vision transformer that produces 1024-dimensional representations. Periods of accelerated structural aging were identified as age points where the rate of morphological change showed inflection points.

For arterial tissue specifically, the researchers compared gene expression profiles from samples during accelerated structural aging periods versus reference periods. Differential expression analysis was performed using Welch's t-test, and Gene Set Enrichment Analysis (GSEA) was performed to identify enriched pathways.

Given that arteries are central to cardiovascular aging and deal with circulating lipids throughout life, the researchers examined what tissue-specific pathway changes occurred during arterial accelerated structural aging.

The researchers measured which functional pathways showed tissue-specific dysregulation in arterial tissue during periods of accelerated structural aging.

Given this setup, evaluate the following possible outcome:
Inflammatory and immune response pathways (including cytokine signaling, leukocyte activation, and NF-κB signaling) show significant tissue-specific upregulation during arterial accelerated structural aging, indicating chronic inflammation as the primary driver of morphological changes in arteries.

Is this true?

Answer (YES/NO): NO